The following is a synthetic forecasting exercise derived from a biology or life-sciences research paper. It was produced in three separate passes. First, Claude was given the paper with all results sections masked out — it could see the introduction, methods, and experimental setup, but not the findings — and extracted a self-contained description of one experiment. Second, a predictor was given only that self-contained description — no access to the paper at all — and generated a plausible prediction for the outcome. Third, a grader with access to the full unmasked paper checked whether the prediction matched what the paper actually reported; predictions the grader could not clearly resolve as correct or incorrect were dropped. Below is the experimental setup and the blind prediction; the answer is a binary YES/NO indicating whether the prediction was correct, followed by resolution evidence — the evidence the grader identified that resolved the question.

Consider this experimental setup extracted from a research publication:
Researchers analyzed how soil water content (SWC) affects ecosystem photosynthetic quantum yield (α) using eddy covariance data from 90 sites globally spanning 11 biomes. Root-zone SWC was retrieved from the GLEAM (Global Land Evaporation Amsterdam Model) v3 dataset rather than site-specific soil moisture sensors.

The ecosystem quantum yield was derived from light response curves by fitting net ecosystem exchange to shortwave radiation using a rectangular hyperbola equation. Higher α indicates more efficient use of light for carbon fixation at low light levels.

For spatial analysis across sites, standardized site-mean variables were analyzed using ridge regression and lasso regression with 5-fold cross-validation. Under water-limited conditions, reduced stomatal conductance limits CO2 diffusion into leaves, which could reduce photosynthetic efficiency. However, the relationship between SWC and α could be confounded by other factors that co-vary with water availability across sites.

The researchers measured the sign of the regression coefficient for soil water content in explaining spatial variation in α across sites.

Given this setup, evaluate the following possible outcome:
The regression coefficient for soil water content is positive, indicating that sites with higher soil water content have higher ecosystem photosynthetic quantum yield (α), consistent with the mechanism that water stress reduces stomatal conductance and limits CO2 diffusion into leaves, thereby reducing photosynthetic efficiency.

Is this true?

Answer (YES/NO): YES